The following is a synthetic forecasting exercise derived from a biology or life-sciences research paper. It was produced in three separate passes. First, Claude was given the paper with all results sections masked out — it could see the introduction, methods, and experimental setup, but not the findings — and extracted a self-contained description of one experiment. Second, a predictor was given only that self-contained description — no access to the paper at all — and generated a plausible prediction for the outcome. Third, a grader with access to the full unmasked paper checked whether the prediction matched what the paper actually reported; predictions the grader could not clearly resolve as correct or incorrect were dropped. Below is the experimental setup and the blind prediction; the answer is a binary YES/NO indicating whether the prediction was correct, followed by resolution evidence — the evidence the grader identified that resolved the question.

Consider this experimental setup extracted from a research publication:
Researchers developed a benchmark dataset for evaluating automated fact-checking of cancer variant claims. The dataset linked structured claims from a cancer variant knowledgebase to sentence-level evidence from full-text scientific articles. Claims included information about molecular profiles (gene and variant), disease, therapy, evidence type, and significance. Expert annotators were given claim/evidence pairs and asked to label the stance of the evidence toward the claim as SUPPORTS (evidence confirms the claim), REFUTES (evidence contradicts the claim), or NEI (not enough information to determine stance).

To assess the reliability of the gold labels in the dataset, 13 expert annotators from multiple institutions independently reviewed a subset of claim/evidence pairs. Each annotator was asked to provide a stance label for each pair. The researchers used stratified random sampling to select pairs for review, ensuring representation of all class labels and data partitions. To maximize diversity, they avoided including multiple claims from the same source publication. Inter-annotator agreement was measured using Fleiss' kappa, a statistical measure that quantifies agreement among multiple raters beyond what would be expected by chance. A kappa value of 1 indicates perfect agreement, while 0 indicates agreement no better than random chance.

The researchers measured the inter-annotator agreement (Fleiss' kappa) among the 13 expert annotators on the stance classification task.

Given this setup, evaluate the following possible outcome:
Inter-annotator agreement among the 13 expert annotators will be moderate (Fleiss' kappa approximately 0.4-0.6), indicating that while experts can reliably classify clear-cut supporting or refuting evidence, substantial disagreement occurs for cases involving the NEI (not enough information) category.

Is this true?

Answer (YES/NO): NO